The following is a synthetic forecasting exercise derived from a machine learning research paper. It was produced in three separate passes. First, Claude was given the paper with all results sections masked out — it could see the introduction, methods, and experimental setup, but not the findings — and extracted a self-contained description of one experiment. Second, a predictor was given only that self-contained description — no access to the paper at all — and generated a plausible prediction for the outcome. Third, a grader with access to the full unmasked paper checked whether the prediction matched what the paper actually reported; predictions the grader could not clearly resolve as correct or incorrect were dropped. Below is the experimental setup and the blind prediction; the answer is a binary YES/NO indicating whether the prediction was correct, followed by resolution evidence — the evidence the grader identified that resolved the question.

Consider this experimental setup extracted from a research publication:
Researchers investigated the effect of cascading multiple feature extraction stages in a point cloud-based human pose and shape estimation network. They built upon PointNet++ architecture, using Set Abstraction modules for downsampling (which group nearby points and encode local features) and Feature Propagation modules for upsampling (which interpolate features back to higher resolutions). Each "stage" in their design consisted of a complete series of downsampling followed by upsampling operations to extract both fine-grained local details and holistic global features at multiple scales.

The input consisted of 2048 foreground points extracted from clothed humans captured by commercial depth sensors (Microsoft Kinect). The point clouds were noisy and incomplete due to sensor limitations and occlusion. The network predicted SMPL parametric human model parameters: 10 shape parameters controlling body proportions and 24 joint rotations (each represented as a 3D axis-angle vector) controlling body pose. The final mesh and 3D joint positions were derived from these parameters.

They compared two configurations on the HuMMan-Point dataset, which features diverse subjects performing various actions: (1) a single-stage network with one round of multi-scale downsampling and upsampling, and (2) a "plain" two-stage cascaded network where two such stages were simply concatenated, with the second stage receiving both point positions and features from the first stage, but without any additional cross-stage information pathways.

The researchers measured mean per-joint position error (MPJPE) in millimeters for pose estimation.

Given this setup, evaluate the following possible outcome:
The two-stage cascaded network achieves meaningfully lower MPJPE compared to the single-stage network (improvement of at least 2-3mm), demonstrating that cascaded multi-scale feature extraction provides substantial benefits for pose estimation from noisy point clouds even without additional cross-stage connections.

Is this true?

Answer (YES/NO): NO